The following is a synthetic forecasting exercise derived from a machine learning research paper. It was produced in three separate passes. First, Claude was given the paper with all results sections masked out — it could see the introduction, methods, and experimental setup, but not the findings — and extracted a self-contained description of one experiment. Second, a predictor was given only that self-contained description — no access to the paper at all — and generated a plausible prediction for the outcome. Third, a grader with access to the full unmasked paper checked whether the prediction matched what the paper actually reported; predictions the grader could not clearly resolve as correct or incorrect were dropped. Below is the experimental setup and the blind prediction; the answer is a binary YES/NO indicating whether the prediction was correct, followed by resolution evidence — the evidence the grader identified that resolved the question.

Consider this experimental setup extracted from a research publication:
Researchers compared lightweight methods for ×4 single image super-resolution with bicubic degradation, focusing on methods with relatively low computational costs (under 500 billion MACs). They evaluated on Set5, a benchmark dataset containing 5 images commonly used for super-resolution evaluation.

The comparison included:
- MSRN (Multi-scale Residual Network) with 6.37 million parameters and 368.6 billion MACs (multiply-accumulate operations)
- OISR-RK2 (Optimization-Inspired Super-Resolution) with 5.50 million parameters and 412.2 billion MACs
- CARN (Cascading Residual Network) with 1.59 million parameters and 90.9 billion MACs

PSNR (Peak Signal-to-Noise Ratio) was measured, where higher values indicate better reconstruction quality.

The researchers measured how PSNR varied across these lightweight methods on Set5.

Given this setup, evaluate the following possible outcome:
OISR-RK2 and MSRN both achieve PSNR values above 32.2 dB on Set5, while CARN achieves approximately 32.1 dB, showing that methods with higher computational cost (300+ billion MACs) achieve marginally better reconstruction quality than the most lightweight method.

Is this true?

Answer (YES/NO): YES